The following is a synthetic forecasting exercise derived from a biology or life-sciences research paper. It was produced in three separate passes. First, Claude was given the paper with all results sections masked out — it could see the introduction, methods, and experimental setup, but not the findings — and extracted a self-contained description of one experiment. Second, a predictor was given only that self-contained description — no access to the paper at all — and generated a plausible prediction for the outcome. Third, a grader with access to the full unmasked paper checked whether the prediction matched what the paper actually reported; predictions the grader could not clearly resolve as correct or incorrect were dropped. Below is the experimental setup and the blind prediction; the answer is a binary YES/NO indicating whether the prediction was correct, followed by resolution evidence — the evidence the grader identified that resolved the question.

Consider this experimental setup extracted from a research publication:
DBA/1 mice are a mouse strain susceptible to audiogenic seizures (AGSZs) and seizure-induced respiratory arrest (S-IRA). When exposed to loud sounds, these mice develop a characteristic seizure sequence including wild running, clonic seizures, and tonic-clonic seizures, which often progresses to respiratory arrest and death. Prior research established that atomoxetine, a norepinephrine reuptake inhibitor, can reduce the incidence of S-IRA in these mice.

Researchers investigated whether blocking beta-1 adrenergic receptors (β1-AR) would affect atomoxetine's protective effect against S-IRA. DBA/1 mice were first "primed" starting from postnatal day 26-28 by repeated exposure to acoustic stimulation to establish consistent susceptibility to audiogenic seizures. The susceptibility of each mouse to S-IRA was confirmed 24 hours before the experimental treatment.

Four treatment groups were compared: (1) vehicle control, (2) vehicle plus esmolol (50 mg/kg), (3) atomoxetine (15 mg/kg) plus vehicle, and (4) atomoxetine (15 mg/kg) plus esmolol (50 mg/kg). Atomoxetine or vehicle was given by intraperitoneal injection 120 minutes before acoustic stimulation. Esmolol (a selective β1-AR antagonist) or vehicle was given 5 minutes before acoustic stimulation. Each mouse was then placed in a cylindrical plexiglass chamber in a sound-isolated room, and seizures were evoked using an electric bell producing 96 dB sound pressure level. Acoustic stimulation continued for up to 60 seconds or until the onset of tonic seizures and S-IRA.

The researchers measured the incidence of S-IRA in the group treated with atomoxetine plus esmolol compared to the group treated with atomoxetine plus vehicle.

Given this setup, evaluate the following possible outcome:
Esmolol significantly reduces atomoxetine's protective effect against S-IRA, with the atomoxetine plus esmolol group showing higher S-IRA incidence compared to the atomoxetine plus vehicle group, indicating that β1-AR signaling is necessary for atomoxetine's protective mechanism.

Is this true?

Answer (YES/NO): YES